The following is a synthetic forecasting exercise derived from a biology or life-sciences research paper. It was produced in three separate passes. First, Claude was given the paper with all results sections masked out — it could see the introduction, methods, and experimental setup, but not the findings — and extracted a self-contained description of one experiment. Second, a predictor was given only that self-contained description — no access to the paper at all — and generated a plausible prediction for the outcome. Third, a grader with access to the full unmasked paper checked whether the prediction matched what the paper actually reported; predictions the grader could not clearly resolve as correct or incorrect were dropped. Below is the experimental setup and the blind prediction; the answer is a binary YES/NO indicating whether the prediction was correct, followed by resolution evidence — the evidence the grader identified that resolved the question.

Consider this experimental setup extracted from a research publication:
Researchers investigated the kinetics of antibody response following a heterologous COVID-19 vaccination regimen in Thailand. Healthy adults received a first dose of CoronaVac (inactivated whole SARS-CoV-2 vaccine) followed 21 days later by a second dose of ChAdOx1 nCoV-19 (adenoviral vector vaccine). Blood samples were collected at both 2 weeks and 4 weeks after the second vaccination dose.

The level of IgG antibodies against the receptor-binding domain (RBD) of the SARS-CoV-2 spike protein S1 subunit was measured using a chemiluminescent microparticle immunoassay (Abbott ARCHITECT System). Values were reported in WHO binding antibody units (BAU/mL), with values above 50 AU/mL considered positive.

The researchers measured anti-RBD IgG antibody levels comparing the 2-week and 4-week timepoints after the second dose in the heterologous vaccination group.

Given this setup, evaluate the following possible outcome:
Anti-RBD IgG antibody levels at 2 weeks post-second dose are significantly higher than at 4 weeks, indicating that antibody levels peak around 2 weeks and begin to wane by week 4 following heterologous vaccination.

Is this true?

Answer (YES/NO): YES